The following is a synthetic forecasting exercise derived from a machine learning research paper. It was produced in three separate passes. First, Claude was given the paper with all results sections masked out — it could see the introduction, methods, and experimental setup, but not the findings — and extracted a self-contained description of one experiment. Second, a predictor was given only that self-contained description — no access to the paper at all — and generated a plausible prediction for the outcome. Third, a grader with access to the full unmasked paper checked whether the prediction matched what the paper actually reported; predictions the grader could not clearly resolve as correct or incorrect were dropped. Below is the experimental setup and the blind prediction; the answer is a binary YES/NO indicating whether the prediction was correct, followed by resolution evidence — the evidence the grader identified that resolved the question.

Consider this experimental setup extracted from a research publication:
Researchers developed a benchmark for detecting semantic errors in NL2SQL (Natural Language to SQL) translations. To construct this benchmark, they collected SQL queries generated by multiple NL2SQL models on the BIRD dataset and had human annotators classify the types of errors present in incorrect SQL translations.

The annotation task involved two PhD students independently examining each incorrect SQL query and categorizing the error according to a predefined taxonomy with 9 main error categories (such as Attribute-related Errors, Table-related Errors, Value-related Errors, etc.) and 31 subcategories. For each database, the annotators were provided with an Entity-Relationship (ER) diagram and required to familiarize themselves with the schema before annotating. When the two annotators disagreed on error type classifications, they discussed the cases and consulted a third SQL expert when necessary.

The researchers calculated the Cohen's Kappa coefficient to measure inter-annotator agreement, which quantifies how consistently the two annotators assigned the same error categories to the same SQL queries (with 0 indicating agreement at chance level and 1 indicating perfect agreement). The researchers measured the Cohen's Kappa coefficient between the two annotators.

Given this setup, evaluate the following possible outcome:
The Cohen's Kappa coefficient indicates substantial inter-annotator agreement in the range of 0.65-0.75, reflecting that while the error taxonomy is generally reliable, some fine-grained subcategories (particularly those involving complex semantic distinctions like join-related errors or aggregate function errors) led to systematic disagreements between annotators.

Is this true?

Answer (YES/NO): NO